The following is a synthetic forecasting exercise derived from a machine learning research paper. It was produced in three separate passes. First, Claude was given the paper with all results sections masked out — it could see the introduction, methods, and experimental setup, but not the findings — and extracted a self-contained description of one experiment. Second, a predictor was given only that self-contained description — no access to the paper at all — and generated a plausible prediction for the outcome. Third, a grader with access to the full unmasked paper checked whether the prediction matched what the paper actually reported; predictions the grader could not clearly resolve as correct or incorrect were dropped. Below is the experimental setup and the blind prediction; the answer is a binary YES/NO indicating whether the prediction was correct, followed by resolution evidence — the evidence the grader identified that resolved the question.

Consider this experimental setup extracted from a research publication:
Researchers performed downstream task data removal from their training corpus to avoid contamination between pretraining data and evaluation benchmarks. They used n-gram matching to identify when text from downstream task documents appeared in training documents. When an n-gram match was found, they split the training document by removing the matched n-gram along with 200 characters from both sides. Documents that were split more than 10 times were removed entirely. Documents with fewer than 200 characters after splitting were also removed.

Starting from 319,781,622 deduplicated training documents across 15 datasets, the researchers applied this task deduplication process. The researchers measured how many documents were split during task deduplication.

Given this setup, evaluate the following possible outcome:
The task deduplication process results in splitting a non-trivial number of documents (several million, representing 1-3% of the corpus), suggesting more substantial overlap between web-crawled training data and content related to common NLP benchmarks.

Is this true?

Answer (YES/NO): NO